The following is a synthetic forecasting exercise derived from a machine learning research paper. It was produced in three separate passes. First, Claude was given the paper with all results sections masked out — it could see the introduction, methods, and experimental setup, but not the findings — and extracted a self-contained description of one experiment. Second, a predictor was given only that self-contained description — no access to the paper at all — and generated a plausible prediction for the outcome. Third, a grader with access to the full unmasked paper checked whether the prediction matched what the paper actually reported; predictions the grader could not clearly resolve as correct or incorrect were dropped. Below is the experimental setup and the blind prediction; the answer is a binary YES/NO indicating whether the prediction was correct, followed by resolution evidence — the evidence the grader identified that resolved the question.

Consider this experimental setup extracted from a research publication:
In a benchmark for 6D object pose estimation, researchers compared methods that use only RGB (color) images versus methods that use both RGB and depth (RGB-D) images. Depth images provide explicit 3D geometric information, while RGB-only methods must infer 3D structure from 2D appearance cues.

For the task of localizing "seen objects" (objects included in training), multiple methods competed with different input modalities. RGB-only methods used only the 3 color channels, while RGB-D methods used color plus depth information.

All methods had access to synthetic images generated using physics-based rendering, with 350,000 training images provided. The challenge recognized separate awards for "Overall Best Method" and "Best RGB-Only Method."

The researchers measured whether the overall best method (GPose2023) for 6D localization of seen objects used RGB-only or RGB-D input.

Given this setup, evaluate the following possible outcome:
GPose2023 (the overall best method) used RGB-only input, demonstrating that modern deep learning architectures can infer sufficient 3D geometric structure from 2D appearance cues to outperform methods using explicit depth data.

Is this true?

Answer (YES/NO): NO